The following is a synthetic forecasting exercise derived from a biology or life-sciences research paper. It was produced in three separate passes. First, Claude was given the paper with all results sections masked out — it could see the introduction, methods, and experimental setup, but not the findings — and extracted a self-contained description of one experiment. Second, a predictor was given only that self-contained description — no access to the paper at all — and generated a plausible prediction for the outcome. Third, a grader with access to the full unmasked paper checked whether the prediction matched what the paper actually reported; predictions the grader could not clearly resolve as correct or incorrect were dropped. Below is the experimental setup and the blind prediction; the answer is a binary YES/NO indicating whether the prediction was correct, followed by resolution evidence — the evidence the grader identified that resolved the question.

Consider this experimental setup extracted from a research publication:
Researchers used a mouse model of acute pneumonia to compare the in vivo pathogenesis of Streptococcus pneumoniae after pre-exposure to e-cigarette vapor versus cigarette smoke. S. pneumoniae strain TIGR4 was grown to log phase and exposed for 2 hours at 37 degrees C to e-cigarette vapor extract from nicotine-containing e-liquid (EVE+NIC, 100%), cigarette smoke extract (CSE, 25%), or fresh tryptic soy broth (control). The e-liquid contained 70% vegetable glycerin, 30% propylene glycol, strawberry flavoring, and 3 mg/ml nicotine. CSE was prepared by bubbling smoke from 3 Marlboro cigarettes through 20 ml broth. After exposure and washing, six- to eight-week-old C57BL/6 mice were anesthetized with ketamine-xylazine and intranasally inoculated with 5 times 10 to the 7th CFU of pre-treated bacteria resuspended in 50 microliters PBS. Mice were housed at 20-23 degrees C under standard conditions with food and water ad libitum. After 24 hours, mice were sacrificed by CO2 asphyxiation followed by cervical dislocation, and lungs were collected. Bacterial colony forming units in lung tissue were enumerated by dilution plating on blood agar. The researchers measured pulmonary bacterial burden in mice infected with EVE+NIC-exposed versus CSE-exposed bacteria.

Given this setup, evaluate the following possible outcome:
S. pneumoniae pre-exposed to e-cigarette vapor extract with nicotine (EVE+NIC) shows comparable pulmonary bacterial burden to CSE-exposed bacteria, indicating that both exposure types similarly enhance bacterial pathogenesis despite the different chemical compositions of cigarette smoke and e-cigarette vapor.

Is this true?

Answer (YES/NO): NO